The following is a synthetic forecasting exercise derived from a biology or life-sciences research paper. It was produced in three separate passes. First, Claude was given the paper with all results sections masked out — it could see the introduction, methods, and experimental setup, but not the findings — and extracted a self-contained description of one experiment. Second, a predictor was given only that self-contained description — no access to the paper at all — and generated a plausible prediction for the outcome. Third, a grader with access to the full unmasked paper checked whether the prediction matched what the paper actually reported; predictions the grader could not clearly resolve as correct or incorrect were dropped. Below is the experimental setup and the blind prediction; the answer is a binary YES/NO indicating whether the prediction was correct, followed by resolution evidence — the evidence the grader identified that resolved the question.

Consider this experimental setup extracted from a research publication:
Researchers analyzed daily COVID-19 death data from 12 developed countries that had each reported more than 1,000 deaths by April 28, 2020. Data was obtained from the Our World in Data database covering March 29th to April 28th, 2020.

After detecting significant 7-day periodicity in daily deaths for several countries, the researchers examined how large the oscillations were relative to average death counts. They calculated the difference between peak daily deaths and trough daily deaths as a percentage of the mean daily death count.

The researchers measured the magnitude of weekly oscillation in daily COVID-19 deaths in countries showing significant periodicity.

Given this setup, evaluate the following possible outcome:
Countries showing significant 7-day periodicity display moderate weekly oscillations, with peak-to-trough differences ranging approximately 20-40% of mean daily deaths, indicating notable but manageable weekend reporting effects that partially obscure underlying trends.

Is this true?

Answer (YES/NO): NO